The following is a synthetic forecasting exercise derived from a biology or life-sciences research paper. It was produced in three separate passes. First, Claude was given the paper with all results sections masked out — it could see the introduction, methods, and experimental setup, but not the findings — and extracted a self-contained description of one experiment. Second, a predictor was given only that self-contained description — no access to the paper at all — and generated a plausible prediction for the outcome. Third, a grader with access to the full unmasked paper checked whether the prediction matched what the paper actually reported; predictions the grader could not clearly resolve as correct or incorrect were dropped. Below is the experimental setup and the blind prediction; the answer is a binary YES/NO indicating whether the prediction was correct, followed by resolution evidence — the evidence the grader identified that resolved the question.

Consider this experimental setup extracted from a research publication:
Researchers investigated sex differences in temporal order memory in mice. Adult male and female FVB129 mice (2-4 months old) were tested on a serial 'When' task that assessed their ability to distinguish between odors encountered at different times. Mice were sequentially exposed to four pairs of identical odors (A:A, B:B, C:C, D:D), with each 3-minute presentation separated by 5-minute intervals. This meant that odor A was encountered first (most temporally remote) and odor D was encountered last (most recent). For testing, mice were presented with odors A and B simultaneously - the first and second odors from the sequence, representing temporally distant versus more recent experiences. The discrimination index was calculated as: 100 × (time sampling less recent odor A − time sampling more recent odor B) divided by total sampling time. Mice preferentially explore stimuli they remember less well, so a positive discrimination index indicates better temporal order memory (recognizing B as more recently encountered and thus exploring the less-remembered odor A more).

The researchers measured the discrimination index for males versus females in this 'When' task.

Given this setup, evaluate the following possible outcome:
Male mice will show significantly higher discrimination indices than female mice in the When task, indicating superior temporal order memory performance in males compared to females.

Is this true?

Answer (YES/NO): NO